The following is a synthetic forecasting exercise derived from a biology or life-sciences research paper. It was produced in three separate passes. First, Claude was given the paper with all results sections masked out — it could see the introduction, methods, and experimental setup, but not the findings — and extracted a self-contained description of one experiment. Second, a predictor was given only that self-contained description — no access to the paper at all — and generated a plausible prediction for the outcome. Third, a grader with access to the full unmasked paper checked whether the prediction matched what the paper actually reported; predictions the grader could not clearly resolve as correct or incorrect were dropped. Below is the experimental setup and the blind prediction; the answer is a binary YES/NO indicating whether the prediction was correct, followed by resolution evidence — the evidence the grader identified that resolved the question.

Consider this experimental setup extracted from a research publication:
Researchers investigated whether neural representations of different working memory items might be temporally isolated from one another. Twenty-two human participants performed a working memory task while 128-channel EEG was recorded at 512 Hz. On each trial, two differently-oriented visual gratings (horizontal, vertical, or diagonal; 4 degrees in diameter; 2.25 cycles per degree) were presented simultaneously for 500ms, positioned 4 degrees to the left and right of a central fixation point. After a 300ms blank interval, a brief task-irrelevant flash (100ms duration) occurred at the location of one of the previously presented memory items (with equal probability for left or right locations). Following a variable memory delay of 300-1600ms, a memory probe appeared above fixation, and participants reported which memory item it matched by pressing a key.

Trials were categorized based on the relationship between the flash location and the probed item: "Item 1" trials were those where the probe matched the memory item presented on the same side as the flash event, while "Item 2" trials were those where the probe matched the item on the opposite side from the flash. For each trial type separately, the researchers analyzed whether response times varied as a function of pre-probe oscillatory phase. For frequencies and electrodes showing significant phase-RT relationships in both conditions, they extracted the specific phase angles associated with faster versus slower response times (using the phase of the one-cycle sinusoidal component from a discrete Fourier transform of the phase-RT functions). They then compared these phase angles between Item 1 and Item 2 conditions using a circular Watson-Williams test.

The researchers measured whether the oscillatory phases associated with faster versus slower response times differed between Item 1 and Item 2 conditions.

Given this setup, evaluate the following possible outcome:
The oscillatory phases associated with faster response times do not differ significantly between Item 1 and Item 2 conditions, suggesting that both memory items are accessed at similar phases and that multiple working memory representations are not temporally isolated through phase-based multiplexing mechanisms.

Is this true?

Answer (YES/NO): NO